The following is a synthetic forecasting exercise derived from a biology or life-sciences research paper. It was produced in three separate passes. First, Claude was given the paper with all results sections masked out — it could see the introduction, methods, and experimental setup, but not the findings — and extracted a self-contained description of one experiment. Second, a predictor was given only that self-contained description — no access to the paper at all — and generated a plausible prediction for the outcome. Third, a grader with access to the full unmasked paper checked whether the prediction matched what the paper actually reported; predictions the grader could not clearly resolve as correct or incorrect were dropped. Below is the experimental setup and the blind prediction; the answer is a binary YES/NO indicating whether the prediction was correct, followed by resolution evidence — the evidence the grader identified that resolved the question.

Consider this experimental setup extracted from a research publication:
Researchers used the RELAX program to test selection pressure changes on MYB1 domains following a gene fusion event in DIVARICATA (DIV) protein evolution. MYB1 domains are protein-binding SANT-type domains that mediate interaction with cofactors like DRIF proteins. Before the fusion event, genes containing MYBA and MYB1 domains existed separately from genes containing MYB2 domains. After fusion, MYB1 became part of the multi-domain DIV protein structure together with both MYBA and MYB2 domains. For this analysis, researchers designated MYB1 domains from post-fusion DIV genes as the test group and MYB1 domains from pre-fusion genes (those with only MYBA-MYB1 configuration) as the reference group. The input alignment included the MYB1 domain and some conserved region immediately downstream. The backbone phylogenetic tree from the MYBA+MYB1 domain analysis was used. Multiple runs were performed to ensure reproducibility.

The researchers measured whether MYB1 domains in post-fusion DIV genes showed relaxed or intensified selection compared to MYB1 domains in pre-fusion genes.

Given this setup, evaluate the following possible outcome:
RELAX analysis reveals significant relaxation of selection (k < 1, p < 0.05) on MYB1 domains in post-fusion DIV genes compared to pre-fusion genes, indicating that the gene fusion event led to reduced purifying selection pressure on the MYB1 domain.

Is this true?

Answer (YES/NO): NO